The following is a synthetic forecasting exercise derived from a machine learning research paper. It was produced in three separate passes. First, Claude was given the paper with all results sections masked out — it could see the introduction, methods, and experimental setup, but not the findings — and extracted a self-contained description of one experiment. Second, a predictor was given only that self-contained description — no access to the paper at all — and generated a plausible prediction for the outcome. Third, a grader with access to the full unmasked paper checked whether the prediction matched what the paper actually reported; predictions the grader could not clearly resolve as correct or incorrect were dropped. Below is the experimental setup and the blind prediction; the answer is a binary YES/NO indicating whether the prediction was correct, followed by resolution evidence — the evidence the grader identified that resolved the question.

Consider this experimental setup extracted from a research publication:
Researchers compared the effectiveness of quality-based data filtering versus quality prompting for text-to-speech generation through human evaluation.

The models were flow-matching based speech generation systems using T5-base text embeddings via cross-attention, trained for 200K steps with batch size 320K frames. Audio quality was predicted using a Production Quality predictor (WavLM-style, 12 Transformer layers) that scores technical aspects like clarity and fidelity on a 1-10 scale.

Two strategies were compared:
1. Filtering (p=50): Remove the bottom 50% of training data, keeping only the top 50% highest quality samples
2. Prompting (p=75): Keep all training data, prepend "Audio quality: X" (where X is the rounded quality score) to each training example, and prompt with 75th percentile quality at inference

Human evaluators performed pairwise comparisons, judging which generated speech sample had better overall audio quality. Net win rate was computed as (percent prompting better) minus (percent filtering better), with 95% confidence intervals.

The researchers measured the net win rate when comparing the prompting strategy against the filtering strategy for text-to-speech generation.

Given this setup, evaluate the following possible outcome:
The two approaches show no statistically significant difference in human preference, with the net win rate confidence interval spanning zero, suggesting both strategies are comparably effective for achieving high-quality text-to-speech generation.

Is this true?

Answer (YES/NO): NO